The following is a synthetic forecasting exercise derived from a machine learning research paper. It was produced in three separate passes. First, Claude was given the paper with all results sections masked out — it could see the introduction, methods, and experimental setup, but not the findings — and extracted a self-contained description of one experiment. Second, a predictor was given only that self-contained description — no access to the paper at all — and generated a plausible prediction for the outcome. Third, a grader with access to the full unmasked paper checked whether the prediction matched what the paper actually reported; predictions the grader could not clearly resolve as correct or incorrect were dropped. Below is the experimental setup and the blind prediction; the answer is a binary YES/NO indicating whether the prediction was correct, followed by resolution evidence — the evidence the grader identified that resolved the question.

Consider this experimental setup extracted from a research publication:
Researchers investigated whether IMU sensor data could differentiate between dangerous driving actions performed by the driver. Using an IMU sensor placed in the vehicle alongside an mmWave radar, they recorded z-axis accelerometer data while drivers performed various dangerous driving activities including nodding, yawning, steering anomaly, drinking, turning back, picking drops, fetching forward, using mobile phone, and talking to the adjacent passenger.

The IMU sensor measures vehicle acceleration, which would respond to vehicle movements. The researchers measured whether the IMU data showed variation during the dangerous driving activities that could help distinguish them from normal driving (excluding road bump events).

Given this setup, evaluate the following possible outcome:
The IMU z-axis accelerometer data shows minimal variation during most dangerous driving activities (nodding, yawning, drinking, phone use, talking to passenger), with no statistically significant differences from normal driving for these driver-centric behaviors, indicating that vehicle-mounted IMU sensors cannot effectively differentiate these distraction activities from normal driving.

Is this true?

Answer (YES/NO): YES